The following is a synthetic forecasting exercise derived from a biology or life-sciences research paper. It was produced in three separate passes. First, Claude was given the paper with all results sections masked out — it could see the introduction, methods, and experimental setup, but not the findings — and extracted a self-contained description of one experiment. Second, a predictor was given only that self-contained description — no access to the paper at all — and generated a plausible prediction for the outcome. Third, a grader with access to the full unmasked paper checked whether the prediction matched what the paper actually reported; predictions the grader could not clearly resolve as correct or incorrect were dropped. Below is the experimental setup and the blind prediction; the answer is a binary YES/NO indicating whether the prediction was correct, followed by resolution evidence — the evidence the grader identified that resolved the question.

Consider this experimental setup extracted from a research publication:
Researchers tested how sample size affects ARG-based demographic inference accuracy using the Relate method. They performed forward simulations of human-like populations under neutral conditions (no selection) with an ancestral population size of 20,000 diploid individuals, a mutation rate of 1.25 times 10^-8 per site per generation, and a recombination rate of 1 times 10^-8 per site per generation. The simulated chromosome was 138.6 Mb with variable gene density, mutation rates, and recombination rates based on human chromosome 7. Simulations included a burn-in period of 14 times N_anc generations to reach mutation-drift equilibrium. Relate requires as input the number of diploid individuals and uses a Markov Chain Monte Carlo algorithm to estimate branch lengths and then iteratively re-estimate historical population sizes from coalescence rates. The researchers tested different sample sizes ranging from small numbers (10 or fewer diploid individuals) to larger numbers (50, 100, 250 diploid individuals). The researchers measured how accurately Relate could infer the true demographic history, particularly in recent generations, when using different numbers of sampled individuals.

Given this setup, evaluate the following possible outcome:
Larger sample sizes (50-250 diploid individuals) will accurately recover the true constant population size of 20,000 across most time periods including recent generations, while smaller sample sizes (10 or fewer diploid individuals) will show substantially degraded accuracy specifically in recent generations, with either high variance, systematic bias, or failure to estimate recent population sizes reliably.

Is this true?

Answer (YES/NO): NO